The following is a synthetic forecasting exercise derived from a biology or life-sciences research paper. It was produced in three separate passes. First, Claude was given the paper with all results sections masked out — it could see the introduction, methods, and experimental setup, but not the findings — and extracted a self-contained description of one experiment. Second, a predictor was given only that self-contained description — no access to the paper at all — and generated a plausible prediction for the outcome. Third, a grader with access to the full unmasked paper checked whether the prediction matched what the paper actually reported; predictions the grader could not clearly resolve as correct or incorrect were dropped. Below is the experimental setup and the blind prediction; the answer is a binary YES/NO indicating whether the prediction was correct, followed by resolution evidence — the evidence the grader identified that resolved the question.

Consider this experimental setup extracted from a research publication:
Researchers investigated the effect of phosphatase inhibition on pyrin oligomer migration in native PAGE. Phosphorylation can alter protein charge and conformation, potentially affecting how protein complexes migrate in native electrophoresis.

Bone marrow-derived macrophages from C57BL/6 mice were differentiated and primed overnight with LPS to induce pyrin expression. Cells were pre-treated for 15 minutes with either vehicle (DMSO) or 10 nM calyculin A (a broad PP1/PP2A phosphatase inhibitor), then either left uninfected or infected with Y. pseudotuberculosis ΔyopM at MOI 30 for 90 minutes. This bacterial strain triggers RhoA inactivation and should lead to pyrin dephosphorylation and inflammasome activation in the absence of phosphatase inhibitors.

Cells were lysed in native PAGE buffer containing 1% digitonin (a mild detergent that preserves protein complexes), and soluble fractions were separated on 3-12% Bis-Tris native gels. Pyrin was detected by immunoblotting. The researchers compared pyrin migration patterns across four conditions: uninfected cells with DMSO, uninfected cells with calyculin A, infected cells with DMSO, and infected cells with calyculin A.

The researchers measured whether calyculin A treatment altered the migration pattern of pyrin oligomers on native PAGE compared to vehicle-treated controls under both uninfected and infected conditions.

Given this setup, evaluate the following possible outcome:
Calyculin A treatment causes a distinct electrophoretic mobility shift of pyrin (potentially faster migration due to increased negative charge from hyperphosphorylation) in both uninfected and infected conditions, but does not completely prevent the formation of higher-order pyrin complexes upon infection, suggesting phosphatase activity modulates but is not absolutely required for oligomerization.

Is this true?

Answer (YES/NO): NO